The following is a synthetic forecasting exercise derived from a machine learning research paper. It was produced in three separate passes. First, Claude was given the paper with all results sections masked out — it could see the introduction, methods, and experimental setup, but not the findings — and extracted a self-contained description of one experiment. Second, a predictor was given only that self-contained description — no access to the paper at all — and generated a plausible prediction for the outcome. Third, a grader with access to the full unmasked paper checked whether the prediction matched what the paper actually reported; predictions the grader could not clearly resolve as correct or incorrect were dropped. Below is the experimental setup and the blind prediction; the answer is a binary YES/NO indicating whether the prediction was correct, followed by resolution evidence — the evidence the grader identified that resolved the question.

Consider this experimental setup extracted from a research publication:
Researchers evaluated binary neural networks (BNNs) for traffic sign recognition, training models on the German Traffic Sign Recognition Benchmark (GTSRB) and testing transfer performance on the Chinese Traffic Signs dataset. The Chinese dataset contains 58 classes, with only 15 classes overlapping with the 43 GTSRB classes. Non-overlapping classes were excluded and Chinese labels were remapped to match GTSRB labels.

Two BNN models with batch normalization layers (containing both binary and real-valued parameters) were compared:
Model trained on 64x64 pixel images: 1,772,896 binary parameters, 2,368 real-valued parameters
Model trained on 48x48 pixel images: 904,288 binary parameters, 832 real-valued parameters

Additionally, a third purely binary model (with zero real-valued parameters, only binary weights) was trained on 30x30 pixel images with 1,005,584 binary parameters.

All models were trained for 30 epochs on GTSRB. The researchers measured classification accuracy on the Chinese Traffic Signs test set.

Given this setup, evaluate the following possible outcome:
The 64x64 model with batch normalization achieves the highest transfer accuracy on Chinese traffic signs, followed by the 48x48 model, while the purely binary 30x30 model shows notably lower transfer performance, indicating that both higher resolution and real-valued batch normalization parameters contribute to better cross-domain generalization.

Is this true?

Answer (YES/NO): NO